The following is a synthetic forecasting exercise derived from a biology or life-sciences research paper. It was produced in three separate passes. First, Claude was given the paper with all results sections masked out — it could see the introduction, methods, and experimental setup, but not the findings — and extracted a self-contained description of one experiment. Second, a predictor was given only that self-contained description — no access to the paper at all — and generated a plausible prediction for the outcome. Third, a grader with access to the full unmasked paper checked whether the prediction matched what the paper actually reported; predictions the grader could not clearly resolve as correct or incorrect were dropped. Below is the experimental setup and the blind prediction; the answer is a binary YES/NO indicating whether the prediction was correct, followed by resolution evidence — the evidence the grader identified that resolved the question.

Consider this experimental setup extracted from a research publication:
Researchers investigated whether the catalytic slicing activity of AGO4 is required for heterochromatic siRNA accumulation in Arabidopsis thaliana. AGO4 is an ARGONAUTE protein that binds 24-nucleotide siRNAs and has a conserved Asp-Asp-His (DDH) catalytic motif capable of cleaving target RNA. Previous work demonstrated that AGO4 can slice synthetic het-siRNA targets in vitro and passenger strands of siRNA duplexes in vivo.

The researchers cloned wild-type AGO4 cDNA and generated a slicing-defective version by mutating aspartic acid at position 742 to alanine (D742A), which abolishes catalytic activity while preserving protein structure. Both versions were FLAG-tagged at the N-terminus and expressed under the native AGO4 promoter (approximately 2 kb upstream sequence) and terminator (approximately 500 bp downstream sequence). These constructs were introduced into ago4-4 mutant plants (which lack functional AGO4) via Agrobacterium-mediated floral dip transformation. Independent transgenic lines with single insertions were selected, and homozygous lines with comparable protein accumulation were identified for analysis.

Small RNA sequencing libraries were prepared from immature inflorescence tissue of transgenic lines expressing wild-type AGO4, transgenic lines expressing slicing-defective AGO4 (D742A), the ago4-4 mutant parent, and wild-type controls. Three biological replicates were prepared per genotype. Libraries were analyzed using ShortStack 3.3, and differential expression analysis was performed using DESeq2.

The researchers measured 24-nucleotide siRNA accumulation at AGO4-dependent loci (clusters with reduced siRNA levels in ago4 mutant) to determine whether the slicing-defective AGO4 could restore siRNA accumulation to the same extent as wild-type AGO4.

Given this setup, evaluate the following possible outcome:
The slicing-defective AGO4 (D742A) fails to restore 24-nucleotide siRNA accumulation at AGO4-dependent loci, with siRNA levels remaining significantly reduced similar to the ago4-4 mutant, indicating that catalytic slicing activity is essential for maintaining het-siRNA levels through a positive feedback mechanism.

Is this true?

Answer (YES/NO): NO